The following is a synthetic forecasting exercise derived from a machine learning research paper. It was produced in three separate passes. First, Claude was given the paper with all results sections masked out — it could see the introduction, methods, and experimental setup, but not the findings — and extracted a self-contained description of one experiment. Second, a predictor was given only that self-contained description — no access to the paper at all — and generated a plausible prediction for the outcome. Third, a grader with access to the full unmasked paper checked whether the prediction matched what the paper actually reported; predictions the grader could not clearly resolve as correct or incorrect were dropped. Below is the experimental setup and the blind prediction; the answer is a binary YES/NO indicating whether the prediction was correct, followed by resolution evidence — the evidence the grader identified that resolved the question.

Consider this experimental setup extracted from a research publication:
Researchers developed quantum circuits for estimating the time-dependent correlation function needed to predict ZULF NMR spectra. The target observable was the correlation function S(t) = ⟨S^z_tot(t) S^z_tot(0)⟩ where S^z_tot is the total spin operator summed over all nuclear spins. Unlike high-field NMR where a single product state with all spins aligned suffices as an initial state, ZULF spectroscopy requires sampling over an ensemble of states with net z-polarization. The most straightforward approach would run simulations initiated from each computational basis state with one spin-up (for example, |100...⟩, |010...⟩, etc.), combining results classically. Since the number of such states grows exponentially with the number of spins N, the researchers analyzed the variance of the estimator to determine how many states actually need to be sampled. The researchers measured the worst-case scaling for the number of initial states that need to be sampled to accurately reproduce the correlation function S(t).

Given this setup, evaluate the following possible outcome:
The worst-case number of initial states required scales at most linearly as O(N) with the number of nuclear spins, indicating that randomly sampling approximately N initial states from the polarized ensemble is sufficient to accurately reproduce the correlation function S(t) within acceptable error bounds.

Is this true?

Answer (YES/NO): NO